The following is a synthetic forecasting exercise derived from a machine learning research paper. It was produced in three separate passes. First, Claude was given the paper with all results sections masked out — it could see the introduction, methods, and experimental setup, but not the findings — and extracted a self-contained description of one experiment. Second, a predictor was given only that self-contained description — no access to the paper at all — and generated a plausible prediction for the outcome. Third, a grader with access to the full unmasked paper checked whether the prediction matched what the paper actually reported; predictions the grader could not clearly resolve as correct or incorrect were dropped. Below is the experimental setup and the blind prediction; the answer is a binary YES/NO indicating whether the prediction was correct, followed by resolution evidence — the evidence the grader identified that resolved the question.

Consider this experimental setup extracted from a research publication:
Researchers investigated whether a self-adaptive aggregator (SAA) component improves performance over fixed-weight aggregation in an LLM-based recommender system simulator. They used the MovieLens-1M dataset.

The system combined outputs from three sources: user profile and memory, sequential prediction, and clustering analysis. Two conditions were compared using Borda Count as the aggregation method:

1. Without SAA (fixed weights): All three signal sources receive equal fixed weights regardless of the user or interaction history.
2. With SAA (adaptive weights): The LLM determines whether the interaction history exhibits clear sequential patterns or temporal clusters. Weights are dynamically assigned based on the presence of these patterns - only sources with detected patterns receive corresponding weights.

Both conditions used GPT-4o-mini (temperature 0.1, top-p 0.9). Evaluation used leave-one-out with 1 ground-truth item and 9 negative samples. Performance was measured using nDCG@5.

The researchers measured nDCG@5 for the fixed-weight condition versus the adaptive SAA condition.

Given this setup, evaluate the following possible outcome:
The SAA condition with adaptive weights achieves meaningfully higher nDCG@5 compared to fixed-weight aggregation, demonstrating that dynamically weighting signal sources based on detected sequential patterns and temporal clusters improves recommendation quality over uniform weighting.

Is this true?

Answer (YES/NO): YES